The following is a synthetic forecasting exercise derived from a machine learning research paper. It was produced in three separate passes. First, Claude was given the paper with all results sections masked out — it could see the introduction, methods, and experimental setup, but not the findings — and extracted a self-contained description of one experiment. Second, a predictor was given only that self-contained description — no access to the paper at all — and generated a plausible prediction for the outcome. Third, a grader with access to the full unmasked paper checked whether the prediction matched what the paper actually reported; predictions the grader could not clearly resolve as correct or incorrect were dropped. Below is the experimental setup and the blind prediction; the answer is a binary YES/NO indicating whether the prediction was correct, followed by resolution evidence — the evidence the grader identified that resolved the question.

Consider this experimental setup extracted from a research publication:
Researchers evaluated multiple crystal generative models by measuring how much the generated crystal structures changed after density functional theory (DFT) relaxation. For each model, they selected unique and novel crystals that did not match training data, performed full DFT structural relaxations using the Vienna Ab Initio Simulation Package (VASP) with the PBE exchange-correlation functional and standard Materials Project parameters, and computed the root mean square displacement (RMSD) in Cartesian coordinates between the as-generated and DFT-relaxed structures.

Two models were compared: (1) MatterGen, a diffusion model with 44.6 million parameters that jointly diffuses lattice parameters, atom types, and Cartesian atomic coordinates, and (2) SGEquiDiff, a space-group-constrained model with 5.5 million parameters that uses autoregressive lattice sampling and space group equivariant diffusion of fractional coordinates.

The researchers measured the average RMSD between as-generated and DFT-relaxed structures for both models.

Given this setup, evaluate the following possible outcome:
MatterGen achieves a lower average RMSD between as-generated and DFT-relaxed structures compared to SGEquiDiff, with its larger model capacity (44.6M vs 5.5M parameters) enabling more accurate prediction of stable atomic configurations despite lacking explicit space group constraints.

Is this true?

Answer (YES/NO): YES